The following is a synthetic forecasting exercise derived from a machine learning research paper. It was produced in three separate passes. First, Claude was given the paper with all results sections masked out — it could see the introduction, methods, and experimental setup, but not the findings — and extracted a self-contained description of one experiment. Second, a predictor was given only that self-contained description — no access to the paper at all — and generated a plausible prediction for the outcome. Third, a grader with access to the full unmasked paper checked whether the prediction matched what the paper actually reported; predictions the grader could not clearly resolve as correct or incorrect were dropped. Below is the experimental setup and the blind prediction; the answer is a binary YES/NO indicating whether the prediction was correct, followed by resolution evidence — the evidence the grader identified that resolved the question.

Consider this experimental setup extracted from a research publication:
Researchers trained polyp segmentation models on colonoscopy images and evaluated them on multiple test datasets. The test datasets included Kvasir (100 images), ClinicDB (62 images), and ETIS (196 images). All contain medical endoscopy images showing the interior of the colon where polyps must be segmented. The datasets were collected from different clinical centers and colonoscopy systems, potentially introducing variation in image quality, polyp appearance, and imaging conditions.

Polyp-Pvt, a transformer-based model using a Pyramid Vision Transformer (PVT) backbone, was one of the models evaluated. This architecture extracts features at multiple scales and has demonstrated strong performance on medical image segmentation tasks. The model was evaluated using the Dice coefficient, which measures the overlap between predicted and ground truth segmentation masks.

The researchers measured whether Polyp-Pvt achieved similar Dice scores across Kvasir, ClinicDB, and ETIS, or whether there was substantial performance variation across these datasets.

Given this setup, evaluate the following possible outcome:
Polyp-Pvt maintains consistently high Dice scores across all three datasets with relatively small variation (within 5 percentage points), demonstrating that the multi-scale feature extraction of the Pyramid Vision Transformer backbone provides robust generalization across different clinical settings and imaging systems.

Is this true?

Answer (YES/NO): NO